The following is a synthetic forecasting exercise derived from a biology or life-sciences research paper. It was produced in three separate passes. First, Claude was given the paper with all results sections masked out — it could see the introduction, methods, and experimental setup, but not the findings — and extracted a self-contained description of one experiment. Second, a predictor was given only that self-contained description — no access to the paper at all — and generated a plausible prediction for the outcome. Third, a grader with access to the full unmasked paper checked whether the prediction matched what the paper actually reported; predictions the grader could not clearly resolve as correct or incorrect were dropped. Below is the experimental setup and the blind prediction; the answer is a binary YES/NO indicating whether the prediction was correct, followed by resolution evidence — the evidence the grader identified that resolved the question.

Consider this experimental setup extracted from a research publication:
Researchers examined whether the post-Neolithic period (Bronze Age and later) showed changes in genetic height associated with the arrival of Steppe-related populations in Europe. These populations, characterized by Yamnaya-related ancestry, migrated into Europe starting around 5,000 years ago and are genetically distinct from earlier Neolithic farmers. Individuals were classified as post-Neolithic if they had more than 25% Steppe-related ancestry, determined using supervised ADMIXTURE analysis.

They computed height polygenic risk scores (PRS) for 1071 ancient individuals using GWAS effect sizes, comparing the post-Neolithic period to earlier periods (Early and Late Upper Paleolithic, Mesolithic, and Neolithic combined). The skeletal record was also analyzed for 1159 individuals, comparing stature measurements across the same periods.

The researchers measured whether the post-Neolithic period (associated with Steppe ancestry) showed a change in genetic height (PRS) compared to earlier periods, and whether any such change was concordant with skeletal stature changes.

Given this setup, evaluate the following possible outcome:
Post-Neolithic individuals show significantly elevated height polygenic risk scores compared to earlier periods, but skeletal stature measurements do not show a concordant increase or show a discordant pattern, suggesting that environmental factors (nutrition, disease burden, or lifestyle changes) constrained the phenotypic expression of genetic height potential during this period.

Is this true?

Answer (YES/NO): NO